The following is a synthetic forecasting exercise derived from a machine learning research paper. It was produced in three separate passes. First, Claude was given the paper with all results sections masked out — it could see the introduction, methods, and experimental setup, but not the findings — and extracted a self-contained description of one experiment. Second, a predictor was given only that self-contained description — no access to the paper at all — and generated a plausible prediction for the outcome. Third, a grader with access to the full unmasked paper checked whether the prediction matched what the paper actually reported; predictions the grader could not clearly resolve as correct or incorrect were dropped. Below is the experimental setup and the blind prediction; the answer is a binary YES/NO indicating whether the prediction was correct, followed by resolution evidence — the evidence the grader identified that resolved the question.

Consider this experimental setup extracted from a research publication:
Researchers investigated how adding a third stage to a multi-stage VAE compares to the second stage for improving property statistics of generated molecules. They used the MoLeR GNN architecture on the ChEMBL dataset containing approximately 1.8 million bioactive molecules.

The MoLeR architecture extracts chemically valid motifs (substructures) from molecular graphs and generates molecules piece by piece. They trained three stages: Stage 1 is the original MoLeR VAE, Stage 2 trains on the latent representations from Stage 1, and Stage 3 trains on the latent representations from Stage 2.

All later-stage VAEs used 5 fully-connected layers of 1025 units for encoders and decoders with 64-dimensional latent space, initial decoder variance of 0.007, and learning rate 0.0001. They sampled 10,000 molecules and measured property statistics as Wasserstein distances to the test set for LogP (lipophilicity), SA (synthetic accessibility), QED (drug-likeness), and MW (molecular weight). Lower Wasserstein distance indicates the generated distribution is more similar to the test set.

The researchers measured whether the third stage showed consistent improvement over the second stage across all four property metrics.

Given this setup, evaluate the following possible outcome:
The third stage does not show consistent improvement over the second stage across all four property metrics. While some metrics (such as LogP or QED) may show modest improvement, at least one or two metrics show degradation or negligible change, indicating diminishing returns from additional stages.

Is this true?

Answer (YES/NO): YES